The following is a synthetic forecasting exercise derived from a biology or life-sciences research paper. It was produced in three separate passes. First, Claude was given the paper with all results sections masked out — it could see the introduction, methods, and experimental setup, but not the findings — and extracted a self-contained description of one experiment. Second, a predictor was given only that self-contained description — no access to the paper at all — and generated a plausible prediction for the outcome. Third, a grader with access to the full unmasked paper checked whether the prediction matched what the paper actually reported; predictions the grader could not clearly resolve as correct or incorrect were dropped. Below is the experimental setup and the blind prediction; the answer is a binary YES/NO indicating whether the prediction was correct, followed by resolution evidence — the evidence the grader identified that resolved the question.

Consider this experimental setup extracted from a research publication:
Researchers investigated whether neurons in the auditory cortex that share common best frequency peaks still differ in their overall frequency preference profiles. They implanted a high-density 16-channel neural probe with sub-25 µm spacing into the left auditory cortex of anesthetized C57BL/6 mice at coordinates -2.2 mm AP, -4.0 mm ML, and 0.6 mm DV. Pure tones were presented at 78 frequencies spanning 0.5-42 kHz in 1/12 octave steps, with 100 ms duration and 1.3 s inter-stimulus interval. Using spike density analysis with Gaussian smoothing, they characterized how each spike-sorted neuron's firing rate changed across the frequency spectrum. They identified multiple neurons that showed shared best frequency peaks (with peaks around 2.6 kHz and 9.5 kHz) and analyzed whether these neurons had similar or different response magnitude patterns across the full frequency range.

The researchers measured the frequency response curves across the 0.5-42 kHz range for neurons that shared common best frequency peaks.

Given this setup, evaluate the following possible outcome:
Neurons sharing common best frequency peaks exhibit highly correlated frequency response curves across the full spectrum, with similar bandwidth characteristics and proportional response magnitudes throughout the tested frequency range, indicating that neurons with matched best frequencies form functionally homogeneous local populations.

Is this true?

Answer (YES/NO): NO